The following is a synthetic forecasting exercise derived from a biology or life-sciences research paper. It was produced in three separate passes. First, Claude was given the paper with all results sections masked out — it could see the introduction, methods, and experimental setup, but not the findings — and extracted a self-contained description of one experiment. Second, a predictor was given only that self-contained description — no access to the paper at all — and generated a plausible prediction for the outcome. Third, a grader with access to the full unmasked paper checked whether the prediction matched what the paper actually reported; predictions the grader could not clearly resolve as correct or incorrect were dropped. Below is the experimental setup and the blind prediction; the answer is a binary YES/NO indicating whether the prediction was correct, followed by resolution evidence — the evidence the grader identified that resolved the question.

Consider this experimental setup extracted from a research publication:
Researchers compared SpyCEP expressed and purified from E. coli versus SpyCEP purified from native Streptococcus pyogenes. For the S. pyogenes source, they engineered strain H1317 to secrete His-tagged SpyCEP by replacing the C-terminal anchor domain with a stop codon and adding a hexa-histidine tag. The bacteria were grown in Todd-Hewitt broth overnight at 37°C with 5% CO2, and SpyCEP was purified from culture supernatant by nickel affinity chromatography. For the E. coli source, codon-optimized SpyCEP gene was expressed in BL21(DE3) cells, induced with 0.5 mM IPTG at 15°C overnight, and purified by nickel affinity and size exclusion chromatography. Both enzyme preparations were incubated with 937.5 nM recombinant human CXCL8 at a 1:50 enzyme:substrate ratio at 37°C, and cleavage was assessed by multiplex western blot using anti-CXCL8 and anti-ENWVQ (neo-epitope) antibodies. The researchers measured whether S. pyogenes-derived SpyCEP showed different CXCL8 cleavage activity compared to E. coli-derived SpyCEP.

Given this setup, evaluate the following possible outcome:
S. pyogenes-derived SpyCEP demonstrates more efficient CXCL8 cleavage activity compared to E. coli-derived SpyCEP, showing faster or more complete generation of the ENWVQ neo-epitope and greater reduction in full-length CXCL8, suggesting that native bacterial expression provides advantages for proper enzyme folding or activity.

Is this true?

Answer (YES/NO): NO